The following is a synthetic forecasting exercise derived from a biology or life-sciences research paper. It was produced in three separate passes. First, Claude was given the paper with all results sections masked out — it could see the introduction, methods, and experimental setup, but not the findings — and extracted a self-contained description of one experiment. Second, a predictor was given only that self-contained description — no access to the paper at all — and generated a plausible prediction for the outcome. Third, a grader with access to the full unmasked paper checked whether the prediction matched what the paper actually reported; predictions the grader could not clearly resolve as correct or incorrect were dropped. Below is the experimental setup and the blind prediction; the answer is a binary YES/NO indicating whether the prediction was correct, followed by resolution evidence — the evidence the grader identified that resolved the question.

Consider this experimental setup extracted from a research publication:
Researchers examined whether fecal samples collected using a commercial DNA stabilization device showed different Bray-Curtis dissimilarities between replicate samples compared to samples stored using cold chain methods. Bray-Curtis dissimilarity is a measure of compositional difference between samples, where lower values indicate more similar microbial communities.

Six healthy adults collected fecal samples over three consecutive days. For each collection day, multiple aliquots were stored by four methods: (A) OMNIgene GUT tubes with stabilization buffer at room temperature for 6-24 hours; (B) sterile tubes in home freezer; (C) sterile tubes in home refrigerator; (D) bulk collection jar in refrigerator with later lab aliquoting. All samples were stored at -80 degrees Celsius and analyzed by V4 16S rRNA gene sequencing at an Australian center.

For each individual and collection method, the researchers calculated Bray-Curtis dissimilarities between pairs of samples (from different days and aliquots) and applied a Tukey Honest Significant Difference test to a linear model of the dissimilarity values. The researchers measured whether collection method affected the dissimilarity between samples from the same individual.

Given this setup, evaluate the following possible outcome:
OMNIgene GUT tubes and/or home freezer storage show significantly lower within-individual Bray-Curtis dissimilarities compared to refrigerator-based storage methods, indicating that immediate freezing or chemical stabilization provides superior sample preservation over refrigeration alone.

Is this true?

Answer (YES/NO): NO